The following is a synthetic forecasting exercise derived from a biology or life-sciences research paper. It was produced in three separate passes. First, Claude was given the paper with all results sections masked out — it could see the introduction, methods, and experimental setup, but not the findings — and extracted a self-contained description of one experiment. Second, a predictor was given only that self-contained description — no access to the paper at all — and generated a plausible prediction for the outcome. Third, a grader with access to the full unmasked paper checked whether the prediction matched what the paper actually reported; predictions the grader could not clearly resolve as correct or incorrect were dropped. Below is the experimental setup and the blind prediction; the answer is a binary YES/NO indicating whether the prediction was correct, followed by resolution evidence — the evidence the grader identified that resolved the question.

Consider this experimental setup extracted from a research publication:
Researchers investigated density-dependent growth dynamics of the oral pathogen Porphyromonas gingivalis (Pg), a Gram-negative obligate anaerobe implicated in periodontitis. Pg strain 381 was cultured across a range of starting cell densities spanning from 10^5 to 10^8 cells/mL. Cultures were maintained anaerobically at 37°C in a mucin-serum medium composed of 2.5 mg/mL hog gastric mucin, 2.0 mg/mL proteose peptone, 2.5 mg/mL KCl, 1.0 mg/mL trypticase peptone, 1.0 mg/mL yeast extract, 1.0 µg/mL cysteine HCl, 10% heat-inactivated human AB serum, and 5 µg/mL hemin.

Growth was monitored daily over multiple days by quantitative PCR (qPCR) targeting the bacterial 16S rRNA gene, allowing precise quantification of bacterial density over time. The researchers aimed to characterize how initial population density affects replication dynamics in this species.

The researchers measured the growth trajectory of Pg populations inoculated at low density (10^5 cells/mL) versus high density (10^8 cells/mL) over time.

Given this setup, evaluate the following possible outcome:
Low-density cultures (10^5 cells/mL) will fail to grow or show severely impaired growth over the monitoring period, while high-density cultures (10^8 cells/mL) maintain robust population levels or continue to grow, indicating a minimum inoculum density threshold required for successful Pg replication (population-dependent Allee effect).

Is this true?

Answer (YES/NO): YES